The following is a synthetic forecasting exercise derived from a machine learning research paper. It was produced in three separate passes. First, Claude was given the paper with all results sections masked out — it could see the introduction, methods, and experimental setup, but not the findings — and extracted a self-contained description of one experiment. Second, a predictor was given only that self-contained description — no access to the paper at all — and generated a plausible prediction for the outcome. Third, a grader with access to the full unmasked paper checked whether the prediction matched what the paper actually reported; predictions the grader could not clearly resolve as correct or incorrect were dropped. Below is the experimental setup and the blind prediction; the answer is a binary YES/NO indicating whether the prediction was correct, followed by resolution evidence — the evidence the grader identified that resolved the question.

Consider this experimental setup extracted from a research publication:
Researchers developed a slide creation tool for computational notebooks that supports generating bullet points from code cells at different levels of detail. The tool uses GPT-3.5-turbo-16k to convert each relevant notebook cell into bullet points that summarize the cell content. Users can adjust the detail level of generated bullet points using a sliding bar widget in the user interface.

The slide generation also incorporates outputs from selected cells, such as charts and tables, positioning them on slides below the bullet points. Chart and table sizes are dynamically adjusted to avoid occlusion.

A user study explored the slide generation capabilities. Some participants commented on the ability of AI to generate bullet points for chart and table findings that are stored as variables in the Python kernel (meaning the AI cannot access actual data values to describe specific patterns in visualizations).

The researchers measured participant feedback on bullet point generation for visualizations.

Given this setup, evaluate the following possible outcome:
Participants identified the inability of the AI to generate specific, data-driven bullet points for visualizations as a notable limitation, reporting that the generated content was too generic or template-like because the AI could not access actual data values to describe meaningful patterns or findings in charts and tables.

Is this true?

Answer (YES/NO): NO